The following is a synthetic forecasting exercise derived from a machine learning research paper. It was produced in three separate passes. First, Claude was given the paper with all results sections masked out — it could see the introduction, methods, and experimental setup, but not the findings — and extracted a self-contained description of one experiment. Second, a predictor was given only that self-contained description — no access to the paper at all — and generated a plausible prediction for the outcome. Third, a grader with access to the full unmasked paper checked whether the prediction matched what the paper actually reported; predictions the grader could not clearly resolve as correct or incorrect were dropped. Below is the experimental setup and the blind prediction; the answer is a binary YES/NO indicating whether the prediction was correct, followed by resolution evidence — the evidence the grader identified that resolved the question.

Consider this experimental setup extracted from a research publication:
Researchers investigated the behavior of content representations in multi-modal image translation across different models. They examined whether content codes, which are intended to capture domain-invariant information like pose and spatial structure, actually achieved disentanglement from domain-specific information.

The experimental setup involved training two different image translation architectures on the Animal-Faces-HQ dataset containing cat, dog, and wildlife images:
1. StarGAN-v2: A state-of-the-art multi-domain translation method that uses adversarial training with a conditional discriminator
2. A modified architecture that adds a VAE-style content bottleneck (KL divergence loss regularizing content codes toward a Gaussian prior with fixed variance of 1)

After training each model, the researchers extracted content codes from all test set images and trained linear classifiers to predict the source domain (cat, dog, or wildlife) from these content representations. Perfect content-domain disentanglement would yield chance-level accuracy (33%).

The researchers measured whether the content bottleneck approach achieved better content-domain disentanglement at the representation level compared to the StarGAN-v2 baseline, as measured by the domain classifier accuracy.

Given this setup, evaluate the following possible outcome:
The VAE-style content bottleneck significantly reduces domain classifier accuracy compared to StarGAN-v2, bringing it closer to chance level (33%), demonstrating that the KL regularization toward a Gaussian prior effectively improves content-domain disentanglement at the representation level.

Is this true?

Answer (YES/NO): NO